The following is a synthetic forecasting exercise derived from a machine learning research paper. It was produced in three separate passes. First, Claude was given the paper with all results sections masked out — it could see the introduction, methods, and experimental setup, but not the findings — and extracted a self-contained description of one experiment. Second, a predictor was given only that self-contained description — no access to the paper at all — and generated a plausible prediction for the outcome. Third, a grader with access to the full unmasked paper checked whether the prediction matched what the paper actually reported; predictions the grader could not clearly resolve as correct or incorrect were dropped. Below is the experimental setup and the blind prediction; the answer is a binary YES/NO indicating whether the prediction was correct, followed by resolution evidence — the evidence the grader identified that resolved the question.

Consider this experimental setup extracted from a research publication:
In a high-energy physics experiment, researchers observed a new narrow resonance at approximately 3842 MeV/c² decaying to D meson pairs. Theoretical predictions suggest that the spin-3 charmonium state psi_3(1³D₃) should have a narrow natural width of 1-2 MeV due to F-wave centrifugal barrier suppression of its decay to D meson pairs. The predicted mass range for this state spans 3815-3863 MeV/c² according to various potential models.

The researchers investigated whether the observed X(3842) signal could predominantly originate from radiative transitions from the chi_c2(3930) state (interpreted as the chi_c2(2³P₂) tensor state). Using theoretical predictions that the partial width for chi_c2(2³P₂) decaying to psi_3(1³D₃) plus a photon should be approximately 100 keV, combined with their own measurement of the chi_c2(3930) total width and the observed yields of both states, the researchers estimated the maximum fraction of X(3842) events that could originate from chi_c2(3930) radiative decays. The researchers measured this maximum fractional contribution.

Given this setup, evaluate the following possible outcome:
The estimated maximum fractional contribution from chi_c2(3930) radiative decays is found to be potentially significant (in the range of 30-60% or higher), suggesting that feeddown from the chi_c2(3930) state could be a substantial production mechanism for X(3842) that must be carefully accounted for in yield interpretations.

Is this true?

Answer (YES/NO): NO